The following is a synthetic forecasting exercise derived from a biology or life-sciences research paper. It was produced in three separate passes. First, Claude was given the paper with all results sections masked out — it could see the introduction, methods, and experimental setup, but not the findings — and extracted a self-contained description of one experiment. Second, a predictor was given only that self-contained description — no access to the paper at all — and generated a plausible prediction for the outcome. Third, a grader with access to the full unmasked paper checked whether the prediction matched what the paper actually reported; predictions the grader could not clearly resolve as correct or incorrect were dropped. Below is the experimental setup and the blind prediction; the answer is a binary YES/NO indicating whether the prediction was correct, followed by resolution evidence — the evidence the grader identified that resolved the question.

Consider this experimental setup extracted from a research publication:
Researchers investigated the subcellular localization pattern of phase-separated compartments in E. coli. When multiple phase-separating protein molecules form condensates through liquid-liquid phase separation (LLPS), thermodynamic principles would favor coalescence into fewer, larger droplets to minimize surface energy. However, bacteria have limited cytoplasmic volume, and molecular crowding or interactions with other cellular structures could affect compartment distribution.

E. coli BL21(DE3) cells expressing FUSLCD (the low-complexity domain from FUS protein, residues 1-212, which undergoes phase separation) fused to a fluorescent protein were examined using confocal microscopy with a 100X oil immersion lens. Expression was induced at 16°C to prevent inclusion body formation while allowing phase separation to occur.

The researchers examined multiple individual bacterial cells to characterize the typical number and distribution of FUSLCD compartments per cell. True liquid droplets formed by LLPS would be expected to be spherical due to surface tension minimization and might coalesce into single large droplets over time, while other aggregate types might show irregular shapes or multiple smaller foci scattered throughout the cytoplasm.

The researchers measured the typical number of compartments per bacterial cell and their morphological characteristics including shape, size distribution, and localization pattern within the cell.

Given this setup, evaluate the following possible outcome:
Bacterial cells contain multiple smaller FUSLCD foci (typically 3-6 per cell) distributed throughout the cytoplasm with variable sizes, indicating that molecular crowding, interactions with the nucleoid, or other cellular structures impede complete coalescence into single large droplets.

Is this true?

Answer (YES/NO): NO